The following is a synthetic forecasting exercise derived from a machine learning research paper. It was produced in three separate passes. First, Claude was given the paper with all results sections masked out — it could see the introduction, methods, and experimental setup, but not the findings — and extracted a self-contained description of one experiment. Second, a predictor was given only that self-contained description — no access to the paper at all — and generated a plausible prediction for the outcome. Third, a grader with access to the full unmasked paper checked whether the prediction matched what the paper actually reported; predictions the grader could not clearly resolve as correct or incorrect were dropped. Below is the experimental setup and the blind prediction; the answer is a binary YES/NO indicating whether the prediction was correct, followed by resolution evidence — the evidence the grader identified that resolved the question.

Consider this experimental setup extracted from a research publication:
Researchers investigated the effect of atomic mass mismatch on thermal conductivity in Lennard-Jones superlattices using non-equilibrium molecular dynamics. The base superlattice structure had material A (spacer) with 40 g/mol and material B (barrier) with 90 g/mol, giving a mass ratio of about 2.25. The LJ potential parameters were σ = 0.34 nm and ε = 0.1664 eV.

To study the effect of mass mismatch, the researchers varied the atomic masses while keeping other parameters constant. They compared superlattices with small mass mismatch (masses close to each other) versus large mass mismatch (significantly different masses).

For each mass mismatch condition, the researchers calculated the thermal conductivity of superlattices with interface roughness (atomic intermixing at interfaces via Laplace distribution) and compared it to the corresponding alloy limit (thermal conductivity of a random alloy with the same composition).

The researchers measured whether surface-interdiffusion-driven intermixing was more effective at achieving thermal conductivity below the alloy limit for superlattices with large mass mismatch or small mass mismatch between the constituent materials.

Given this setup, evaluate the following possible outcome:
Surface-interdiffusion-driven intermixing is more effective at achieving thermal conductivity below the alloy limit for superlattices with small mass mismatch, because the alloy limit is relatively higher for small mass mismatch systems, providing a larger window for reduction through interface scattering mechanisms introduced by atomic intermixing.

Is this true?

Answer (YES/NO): NO